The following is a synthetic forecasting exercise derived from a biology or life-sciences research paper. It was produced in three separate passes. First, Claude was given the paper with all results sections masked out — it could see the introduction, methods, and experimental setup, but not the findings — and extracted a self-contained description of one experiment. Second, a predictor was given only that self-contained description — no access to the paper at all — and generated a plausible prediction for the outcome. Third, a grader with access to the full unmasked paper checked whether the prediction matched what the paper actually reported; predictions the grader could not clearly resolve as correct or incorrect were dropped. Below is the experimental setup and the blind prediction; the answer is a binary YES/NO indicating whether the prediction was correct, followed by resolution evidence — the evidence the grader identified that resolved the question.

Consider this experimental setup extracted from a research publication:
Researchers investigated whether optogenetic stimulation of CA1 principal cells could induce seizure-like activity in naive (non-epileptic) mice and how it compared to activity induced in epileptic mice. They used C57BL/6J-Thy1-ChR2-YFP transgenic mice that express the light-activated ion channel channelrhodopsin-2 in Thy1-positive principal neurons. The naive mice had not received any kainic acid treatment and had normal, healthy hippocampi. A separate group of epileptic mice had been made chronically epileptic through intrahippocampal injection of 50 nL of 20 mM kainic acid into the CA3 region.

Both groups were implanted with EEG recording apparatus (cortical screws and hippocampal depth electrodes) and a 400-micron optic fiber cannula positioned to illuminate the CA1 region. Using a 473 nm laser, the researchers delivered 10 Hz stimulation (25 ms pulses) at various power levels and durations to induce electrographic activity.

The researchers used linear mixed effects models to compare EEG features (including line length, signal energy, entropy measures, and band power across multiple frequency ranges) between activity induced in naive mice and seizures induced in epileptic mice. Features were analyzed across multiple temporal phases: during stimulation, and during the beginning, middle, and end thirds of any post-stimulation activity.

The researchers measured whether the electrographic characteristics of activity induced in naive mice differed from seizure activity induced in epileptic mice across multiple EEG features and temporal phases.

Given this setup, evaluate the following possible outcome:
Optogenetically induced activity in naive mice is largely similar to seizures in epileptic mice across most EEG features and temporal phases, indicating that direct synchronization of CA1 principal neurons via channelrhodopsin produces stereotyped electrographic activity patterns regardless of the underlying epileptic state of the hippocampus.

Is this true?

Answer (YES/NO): NO